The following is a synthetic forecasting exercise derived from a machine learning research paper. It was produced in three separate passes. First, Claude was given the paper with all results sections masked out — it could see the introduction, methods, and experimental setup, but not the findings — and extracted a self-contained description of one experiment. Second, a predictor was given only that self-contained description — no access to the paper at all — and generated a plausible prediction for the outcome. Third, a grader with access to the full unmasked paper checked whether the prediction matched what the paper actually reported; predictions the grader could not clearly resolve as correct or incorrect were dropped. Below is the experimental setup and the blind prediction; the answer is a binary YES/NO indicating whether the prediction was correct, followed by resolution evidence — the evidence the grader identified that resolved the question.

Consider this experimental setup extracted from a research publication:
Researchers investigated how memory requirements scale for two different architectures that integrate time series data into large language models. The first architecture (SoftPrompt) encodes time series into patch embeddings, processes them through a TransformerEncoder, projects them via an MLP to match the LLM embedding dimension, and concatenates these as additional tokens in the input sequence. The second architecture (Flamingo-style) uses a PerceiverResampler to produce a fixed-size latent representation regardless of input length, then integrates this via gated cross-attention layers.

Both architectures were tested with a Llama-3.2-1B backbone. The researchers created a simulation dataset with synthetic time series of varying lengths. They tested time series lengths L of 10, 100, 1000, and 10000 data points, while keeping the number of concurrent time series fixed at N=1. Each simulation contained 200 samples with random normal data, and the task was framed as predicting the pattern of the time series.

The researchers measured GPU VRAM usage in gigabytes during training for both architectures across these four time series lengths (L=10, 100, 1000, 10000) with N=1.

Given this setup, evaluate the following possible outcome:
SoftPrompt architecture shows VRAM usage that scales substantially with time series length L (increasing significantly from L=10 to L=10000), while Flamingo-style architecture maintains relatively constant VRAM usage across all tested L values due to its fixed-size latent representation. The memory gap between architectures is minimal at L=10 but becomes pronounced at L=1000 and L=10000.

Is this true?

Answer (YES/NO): NO